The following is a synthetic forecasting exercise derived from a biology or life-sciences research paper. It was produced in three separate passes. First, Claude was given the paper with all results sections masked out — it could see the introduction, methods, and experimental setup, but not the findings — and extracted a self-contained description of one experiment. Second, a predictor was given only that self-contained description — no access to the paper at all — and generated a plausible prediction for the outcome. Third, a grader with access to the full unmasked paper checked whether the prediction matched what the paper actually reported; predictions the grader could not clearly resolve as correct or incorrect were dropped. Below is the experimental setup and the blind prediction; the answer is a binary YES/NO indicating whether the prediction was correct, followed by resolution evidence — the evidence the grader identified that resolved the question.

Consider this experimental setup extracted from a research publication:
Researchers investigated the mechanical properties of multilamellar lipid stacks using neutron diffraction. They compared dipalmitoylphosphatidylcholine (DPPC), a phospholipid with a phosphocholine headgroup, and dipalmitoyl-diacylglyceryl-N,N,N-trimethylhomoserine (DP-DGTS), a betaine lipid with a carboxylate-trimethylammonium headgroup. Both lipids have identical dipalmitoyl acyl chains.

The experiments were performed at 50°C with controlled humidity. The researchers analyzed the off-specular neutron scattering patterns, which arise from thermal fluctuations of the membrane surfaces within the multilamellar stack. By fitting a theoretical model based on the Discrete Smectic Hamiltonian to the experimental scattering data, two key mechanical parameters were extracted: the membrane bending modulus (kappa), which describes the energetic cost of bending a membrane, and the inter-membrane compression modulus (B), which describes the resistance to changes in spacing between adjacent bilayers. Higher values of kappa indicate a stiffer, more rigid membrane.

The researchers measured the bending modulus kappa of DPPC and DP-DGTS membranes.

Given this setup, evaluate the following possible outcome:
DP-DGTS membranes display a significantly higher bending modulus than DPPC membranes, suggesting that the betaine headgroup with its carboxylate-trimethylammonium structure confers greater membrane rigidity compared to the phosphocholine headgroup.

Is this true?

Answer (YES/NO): YES